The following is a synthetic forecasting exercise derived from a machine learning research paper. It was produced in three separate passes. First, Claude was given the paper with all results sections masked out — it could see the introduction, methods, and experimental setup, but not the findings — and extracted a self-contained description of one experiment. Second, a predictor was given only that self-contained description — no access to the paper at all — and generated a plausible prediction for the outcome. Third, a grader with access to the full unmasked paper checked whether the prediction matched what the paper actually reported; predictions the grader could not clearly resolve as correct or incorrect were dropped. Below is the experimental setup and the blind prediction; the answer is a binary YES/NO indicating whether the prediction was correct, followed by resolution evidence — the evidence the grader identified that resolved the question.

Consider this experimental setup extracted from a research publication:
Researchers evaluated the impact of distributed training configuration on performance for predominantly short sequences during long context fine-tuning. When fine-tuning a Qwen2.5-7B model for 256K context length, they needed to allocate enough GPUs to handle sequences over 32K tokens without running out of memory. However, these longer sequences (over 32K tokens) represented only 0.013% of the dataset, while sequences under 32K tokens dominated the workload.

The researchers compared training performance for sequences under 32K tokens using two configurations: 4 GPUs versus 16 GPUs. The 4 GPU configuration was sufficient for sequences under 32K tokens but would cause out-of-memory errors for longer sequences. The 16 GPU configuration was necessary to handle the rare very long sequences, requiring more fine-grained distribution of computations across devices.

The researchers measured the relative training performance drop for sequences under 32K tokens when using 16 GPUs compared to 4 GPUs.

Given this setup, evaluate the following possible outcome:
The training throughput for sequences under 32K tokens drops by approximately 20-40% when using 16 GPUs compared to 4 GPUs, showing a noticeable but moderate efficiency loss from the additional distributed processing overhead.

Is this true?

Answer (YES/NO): NO